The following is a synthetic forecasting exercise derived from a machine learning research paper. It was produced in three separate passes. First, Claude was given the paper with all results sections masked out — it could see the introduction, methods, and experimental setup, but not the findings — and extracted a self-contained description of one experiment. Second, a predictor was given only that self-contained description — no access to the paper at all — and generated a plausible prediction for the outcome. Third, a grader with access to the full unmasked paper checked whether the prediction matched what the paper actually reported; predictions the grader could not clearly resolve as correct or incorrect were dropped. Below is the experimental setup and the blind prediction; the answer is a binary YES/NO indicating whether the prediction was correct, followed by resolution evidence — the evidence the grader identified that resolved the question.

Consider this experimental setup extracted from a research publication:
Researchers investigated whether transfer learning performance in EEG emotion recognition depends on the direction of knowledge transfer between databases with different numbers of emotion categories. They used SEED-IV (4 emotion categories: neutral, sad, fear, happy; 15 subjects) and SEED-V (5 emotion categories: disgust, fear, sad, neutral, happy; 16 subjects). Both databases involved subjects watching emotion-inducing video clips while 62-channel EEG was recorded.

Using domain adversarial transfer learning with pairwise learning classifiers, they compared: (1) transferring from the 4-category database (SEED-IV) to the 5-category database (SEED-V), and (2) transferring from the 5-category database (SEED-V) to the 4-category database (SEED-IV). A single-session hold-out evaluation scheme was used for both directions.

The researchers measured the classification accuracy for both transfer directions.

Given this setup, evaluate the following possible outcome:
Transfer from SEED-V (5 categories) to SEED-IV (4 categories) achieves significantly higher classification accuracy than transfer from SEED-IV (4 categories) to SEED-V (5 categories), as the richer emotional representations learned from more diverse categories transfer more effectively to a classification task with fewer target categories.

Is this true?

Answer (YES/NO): NO